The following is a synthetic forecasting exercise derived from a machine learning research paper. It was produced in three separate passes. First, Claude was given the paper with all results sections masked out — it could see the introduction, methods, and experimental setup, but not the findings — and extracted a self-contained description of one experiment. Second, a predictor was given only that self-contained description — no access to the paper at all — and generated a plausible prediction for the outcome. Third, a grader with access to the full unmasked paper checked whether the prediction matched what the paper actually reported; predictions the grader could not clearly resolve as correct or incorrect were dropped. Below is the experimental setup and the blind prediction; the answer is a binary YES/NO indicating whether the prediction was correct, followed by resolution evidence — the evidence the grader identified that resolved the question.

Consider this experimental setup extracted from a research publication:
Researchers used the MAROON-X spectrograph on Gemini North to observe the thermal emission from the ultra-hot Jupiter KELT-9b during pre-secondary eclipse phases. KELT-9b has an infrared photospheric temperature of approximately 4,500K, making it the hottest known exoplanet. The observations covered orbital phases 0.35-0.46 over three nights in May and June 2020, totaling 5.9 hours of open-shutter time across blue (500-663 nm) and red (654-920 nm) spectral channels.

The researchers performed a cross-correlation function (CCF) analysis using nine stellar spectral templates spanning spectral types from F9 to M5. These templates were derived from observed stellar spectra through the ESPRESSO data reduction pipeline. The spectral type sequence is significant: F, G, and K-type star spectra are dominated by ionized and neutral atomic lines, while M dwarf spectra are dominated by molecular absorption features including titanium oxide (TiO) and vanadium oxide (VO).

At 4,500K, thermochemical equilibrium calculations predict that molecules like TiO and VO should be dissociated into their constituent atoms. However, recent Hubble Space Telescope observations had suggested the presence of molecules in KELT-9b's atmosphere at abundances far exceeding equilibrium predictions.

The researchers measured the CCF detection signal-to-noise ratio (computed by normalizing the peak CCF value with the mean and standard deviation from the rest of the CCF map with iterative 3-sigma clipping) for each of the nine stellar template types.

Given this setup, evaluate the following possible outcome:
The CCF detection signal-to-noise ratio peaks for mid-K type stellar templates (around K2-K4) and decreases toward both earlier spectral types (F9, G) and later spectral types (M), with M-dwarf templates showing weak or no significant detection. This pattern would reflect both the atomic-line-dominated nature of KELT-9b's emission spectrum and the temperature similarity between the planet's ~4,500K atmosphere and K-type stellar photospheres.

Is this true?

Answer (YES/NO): NO